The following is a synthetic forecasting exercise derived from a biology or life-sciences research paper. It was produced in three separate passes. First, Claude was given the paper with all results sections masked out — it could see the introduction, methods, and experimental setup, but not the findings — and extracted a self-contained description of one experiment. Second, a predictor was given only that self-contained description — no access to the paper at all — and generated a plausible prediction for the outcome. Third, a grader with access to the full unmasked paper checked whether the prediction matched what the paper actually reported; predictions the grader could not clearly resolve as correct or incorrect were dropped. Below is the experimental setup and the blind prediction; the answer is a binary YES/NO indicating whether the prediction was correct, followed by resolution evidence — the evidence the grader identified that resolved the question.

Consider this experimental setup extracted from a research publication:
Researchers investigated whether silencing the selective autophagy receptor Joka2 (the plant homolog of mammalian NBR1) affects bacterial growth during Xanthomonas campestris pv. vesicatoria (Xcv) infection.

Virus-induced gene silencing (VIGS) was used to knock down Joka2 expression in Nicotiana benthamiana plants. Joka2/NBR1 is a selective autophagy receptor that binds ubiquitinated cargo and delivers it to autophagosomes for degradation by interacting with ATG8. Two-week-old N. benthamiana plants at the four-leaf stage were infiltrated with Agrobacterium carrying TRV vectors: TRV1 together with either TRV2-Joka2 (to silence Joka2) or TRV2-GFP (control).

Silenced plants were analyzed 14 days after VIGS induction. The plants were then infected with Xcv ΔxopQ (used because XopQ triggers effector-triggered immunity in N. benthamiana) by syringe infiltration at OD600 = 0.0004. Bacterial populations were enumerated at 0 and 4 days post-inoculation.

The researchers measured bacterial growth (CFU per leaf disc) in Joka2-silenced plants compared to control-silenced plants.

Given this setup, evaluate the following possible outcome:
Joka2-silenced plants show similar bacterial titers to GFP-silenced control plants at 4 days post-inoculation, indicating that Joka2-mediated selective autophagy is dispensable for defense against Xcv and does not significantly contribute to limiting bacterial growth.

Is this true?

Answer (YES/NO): NO